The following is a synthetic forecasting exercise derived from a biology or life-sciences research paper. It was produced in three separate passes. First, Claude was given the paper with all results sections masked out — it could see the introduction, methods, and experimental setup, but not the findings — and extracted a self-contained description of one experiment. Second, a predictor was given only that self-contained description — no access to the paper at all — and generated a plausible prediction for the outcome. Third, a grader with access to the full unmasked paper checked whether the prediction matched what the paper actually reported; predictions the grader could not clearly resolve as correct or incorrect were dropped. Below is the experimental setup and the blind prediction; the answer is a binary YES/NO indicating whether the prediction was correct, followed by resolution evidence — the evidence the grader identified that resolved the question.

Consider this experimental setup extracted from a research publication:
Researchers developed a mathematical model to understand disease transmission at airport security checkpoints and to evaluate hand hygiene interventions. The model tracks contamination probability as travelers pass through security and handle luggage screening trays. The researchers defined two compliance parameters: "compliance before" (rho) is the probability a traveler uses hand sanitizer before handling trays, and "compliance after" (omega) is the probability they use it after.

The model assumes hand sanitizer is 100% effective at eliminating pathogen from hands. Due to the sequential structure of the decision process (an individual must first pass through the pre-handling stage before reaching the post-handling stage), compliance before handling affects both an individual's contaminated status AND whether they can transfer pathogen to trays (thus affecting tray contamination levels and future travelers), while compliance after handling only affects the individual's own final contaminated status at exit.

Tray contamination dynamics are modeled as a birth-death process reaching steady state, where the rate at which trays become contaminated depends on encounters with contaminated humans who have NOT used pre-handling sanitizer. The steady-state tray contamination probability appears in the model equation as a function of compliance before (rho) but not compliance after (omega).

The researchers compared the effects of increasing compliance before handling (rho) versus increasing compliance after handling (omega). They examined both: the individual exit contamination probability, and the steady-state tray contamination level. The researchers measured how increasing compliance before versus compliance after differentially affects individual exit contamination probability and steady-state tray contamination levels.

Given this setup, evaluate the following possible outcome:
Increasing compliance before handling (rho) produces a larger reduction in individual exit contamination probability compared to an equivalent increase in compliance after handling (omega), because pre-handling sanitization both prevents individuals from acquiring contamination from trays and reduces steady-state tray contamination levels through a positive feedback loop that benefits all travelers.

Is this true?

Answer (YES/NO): NO